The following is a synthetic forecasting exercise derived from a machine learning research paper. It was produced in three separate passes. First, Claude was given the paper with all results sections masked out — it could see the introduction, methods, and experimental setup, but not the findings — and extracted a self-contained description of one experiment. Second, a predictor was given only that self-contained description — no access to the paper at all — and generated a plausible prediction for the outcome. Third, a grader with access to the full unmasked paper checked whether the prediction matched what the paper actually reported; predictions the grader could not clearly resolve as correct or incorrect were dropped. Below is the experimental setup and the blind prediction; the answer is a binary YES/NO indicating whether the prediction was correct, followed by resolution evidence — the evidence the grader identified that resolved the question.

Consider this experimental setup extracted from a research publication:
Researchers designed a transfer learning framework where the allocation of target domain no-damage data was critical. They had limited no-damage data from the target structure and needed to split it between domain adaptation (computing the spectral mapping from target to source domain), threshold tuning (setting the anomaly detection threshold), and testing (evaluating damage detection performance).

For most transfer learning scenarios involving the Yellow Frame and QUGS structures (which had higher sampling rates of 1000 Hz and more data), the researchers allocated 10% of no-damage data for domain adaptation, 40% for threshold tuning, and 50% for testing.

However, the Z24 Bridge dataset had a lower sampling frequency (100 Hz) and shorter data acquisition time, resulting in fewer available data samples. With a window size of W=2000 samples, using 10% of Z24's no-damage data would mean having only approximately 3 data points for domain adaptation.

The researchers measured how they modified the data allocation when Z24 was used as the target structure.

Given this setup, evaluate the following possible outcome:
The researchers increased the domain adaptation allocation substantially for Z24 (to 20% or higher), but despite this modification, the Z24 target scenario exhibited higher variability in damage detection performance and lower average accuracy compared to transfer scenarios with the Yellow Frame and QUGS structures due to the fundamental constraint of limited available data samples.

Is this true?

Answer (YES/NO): NO